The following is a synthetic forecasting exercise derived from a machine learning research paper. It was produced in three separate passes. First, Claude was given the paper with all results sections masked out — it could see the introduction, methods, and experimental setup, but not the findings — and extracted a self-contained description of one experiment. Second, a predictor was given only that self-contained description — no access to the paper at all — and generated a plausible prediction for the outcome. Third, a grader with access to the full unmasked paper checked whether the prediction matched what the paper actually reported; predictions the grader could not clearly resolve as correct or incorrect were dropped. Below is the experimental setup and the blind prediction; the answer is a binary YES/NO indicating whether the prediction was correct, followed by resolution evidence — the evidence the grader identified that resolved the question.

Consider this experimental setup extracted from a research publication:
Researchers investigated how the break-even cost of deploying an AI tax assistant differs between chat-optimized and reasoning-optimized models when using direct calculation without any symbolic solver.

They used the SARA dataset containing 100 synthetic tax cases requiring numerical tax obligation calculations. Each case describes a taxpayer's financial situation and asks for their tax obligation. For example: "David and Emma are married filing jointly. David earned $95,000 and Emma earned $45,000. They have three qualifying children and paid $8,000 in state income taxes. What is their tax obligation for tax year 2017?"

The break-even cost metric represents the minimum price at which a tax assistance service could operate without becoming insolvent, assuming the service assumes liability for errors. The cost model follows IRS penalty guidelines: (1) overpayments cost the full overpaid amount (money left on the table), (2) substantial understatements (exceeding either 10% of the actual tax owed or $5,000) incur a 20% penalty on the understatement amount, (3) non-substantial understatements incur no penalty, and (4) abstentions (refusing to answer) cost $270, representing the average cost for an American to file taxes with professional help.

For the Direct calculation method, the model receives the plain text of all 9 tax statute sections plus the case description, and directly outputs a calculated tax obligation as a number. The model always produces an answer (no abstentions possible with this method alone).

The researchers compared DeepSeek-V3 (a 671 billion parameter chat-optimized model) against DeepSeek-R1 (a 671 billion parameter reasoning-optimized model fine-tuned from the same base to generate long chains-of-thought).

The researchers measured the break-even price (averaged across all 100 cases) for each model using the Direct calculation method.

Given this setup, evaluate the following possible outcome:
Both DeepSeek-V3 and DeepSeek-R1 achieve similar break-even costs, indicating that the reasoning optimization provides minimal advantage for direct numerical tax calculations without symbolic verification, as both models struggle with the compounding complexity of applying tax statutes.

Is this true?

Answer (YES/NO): NO